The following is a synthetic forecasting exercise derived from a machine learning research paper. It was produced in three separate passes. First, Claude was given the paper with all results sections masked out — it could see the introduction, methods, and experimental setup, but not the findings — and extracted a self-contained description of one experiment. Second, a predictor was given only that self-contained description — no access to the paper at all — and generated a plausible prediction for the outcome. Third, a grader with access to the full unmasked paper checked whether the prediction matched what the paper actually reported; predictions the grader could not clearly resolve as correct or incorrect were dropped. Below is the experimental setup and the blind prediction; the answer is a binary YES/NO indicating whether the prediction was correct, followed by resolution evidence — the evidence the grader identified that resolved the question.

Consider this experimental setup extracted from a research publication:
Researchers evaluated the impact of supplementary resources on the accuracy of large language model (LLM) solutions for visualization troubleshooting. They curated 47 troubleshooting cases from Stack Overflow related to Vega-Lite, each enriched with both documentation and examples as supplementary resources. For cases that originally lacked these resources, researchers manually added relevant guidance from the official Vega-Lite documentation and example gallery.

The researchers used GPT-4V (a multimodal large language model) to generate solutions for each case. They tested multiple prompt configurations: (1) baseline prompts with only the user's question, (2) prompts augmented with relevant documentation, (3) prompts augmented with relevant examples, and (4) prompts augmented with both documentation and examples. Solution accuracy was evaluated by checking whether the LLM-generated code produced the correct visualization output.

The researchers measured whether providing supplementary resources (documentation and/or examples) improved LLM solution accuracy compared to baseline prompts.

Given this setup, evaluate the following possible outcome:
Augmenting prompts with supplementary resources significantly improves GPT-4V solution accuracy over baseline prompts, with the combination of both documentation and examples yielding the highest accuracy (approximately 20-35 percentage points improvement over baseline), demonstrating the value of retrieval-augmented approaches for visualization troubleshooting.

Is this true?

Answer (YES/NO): NO